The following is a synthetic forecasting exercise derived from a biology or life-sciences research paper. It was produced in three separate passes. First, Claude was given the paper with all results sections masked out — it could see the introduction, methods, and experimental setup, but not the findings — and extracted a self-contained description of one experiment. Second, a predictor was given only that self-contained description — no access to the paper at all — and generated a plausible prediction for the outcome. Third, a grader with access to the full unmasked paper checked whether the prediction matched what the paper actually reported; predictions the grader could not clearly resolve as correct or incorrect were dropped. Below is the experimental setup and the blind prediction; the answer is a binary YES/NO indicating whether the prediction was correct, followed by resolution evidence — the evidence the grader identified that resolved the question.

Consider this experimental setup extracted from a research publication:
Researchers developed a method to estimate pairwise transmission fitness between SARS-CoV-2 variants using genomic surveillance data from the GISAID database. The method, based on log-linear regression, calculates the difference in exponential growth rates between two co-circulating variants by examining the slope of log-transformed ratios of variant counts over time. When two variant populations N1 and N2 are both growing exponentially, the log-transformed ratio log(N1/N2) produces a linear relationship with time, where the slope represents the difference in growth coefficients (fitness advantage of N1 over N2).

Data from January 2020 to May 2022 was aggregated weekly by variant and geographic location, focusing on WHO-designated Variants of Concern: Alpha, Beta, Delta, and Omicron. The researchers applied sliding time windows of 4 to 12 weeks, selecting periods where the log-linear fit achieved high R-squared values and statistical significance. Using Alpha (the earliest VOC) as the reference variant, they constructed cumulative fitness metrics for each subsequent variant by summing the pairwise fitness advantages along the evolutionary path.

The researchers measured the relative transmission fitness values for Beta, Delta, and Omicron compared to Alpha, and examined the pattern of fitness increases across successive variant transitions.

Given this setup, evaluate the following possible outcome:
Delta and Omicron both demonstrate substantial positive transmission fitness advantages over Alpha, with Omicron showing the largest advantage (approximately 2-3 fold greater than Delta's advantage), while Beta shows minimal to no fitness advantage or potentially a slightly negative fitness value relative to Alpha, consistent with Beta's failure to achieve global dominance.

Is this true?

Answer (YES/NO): NO